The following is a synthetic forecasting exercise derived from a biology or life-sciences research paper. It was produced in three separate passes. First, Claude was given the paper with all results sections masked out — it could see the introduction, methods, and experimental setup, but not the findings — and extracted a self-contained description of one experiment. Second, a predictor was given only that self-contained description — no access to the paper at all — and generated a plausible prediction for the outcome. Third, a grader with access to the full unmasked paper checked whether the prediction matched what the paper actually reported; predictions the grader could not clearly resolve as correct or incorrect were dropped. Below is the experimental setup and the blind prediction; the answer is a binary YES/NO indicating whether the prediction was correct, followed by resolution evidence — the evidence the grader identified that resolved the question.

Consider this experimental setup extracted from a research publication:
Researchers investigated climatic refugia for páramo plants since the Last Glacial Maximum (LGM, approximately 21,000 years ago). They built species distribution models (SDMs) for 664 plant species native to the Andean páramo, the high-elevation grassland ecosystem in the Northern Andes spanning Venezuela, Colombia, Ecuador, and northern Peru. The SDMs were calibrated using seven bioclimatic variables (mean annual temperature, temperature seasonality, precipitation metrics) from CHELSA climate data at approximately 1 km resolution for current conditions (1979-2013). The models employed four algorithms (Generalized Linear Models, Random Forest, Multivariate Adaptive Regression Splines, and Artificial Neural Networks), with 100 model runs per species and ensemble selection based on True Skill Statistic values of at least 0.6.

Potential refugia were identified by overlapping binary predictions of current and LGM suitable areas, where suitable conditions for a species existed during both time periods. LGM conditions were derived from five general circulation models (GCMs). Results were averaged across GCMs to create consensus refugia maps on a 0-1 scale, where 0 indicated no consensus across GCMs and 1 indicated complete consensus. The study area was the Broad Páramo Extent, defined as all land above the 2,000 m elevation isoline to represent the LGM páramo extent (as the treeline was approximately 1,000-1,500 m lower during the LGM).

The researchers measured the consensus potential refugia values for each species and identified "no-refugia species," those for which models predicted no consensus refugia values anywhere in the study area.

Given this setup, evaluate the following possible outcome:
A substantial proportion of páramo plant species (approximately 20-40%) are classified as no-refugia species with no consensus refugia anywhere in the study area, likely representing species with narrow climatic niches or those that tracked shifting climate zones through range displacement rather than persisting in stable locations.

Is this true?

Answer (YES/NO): NO